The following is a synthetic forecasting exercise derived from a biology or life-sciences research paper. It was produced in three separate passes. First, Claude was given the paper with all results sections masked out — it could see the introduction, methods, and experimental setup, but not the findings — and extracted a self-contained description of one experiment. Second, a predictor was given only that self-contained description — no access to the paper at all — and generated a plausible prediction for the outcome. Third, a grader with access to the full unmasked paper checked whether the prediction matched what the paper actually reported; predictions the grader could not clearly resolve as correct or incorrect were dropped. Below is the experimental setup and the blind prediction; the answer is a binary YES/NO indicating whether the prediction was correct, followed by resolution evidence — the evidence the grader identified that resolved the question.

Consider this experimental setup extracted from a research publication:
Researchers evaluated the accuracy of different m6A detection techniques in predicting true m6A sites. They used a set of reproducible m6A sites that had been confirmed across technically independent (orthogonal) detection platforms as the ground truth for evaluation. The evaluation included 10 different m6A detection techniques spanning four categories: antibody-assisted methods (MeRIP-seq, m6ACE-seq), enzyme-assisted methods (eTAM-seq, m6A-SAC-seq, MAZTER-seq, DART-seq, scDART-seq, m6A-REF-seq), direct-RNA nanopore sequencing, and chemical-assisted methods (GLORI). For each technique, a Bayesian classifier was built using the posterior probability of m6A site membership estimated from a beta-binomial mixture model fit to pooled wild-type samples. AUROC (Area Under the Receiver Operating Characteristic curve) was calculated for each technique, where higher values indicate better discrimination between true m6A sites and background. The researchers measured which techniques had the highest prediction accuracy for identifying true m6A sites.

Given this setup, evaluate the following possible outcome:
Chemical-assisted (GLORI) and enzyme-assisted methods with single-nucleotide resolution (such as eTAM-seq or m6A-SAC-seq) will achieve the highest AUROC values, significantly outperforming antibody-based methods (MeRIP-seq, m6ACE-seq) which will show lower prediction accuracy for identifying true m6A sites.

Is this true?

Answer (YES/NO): YES